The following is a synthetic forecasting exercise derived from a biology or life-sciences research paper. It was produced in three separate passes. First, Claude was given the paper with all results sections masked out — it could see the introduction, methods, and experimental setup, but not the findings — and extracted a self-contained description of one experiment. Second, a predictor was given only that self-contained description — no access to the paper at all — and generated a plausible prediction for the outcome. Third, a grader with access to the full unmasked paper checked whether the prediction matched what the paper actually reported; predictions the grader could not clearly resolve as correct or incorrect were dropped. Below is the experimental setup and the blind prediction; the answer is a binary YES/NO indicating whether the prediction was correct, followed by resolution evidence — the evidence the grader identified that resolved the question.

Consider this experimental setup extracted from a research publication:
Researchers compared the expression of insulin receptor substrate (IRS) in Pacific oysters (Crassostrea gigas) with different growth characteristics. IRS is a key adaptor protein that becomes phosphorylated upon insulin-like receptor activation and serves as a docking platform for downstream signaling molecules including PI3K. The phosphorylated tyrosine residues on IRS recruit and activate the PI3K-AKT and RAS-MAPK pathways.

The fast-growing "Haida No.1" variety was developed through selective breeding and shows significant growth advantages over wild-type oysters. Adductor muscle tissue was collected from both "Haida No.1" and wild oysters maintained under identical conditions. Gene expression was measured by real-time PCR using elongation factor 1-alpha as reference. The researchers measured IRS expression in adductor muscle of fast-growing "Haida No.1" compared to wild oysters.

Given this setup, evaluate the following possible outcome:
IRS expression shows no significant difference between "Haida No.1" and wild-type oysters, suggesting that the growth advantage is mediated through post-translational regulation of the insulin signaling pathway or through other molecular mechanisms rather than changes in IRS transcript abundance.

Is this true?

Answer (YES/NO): NO